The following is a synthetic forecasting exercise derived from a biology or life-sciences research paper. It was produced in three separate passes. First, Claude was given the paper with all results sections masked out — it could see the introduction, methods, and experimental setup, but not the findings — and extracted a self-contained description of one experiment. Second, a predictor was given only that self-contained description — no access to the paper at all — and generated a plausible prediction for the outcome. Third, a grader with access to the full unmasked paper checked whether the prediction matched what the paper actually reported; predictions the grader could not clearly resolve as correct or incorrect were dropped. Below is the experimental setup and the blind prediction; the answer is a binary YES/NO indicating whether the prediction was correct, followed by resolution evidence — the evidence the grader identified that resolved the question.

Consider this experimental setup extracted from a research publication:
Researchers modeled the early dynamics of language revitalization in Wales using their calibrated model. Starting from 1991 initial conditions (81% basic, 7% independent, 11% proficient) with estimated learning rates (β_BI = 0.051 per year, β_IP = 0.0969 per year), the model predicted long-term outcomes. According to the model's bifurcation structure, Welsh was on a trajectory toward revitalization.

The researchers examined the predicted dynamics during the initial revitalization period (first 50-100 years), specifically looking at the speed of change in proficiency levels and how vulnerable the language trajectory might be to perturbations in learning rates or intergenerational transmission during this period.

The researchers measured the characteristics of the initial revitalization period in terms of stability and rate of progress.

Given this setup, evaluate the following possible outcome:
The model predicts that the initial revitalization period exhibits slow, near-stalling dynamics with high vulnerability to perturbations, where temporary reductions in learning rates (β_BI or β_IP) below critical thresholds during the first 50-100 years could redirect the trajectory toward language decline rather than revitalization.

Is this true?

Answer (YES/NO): YES